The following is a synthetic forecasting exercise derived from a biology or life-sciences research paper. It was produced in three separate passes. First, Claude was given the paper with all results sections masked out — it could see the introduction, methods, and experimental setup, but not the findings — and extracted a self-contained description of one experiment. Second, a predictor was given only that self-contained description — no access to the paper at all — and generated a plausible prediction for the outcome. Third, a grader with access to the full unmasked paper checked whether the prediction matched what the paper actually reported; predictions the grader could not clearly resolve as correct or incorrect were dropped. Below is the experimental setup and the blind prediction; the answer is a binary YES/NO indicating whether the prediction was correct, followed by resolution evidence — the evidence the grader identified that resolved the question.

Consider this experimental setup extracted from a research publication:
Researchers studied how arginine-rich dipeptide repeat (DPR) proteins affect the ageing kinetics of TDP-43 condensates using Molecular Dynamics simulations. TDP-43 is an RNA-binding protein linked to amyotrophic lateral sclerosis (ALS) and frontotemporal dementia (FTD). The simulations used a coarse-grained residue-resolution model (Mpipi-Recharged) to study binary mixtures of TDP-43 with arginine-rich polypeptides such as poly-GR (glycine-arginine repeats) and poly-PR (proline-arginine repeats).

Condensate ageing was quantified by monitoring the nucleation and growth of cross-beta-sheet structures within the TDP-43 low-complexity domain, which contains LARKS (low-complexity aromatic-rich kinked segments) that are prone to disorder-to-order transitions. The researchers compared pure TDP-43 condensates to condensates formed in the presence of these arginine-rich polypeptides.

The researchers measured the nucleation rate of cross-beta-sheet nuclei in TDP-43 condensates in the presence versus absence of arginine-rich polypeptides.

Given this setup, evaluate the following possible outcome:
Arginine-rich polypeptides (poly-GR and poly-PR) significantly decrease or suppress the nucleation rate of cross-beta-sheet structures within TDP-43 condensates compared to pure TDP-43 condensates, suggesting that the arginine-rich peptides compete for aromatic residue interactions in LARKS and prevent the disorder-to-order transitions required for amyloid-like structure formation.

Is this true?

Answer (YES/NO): NO